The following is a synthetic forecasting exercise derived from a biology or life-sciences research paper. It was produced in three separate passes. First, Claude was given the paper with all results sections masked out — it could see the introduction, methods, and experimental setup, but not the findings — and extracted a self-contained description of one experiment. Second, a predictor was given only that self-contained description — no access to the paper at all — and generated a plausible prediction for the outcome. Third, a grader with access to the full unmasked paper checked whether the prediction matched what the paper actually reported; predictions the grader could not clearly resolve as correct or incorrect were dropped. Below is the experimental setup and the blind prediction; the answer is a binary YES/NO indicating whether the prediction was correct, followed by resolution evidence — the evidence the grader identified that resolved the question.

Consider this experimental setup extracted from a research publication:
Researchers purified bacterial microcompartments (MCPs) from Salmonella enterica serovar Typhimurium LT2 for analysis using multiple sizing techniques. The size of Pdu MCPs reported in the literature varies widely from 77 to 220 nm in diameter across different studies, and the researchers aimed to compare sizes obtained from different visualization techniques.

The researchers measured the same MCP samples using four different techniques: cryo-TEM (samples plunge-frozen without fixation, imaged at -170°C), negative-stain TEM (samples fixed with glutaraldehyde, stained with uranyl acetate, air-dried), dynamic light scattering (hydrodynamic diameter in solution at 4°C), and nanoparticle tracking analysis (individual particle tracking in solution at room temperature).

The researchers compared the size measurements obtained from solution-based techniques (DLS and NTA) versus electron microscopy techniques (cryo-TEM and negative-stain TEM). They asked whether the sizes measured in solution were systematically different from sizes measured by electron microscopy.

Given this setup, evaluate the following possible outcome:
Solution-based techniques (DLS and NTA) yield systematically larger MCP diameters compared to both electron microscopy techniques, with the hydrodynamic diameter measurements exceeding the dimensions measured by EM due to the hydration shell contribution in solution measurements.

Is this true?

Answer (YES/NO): NO